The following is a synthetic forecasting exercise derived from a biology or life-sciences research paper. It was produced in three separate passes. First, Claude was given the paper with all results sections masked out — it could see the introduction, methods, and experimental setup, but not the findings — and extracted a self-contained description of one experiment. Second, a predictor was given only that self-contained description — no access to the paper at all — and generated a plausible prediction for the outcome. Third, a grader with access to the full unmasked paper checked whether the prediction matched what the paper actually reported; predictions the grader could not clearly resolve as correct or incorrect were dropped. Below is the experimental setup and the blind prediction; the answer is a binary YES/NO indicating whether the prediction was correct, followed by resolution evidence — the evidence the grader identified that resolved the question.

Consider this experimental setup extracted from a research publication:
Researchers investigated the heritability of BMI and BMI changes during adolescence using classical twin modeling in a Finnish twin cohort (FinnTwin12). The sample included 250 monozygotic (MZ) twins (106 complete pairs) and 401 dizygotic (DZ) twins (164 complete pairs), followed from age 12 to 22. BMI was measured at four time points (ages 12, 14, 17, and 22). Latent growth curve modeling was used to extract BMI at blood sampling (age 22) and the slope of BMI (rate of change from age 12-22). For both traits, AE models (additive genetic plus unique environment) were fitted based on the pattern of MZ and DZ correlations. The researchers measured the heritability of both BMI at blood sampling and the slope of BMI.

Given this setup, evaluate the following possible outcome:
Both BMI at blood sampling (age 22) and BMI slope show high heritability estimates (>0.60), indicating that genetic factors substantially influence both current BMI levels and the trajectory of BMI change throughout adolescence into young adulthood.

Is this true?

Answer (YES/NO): YES